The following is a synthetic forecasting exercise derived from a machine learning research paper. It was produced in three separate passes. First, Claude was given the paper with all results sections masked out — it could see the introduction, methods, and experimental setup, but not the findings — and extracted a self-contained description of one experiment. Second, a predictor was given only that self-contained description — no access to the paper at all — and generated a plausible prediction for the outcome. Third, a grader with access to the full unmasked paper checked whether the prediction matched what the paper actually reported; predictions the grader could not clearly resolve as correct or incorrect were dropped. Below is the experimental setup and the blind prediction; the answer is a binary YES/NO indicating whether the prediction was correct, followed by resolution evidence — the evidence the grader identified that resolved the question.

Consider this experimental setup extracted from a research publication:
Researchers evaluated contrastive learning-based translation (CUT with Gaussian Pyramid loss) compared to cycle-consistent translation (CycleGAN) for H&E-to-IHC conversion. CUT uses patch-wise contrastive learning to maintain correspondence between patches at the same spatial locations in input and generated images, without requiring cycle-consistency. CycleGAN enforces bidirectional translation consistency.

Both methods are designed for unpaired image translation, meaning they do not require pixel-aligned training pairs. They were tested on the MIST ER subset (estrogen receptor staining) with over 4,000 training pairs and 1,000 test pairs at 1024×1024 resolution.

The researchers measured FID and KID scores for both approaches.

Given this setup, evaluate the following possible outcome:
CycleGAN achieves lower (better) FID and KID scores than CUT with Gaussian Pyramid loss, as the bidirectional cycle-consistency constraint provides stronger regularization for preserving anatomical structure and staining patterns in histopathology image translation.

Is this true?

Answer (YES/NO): NO